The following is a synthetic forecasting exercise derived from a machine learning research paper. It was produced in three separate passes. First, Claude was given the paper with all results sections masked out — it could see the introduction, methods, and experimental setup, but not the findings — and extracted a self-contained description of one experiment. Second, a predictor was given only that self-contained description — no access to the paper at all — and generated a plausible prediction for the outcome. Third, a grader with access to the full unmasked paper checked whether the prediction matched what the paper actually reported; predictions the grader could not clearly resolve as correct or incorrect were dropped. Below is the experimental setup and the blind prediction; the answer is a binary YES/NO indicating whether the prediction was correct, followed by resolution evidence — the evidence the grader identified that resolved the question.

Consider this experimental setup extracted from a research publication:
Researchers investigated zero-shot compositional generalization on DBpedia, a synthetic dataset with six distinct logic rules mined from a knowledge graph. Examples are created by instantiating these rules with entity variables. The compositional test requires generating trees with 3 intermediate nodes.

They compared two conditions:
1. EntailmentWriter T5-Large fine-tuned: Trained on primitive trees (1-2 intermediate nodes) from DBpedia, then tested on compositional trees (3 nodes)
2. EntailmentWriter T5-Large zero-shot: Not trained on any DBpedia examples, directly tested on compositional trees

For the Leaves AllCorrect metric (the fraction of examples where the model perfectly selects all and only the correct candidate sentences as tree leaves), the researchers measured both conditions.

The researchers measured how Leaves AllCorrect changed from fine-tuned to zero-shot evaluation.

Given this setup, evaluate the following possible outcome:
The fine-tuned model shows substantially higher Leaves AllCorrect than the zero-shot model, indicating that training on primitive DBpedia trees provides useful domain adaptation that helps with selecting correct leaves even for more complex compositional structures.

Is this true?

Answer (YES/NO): YES